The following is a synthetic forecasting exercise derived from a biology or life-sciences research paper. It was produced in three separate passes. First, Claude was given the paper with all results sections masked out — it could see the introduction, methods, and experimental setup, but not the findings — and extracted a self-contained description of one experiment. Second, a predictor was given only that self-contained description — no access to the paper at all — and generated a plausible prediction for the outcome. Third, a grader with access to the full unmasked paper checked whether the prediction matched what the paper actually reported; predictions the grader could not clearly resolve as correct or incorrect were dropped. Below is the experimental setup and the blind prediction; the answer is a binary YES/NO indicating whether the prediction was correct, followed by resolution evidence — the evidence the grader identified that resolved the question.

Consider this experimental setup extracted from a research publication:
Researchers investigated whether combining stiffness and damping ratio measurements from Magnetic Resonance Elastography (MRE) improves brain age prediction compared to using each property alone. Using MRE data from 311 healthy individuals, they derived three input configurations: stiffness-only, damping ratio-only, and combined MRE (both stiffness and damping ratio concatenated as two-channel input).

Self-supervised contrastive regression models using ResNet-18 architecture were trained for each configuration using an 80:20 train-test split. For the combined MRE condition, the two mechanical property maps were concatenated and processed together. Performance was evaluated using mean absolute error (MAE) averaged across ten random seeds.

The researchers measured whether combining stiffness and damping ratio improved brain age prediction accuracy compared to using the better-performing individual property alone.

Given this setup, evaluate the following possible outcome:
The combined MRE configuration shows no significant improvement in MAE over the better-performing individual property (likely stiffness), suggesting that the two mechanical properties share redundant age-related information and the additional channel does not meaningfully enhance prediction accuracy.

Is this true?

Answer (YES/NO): YES